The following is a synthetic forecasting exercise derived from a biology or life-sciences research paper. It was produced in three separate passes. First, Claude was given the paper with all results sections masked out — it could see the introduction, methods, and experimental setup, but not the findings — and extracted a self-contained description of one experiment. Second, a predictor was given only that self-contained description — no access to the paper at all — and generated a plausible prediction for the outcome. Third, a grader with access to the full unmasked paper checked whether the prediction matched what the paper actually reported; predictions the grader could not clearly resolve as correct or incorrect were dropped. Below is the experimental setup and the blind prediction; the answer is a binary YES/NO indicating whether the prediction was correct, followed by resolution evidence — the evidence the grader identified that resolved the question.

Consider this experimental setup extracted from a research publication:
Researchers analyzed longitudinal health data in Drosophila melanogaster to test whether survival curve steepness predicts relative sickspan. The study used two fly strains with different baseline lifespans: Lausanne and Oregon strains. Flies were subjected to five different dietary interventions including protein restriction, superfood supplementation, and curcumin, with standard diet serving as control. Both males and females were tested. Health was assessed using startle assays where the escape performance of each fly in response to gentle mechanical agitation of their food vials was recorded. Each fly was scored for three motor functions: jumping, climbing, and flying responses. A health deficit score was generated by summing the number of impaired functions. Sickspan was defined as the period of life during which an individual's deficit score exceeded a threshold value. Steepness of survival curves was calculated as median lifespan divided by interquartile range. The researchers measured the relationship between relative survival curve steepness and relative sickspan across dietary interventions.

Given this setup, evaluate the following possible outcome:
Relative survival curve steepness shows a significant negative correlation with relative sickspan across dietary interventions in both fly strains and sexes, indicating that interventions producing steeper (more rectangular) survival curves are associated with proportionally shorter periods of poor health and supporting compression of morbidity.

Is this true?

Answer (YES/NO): YES